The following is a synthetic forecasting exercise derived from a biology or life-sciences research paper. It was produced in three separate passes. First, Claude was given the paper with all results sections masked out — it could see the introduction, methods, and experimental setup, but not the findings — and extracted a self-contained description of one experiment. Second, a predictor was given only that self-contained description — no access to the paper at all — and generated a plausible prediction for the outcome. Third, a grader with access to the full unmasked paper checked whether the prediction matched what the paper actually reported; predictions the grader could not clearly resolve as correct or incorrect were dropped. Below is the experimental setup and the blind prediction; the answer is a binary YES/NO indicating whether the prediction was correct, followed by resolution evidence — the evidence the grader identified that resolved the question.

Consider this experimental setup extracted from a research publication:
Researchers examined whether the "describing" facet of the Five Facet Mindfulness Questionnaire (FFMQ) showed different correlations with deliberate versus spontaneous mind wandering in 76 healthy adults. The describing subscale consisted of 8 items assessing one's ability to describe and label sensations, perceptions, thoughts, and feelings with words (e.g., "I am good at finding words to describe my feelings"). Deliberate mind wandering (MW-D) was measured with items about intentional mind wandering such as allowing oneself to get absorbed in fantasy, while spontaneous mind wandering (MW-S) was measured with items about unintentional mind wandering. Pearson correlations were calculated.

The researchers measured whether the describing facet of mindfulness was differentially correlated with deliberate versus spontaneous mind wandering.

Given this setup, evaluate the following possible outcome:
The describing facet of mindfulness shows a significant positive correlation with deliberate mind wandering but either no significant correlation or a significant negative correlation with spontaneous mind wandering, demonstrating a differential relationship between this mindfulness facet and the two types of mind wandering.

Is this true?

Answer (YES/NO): NO